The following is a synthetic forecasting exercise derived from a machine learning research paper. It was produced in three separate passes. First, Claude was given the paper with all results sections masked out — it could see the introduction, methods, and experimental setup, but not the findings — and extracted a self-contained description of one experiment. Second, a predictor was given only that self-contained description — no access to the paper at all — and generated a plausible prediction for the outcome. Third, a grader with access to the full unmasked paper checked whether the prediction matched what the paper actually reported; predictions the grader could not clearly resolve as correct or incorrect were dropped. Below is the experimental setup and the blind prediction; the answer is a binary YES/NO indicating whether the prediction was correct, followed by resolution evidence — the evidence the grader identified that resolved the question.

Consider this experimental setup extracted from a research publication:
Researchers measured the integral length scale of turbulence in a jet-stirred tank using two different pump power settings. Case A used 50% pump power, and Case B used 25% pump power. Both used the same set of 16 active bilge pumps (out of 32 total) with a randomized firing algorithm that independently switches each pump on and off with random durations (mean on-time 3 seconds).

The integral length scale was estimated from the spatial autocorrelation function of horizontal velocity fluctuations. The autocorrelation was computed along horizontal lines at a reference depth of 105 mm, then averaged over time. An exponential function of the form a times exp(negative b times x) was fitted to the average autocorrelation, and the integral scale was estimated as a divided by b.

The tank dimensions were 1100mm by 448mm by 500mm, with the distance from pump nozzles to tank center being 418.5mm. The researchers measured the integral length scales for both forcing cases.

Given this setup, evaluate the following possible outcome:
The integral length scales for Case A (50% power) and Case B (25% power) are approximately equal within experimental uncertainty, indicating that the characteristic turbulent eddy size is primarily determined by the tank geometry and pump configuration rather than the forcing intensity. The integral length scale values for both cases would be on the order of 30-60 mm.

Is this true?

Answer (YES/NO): NO